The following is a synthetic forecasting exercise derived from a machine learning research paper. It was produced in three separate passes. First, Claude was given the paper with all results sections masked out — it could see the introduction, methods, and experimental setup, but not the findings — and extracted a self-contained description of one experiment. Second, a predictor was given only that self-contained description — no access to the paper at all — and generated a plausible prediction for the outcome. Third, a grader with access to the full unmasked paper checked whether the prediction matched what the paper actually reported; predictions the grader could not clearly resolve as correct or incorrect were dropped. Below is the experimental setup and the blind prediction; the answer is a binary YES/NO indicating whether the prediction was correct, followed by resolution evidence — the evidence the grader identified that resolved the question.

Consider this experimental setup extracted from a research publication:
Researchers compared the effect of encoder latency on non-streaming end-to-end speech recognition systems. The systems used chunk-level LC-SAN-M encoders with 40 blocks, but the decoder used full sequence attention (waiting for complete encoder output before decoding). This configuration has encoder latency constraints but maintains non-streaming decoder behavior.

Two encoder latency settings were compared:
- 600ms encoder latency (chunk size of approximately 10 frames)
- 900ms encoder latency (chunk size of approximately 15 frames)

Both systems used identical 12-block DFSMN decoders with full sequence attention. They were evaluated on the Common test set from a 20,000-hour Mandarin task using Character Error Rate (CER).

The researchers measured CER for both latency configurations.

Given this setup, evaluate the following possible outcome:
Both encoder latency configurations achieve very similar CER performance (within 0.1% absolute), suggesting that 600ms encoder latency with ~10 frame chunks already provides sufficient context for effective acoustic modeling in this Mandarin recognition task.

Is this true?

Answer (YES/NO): NO